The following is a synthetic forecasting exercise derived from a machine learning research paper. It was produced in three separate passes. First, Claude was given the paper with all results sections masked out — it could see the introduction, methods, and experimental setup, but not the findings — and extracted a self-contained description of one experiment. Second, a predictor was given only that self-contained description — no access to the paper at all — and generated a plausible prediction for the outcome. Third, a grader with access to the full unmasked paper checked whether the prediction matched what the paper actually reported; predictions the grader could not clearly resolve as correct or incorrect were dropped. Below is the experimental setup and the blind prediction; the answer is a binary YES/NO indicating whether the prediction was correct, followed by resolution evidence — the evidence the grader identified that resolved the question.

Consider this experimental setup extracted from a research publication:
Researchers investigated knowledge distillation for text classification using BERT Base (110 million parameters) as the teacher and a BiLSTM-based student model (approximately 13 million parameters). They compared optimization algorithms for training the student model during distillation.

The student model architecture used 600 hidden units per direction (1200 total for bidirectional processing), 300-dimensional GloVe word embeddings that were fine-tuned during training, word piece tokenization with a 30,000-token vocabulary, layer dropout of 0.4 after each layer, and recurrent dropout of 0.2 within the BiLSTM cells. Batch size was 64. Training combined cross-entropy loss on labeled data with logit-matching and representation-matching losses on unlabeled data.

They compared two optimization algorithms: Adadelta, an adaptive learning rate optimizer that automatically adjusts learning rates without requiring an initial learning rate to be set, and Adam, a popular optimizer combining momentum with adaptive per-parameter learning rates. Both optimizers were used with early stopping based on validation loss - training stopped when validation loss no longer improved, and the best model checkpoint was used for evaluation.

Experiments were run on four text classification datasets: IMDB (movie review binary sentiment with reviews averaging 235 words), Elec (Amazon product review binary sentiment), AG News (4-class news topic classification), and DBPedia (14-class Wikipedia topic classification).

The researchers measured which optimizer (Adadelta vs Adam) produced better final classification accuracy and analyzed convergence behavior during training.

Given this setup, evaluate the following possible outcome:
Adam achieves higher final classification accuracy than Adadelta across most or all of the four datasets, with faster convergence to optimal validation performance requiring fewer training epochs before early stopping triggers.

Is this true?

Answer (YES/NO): NO